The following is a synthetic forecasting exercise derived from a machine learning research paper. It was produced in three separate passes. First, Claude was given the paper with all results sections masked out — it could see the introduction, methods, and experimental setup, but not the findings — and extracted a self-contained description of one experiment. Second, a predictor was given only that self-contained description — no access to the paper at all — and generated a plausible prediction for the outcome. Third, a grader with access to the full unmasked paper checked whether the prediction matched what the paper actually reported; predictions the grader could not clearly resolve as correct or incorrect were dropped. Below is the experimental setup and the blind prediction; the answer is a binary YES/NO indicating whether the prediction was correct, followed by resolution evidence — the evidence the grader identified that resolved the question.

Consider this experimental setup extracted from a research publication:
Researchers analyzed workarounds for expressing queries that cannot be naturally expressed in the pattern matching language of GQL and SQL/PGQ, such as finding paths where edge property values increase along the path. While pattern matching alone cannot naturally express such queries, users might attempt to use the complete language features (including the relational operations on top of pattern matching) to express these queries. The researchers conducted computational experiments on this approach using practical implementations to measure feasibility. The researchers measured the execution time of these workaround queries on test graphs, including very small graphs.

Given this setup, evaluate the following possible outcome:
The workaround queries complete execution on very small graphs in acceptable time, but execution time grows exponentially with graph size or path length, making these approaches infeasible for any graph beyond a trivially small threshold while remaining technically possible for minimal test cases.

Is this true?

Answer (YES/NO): NO